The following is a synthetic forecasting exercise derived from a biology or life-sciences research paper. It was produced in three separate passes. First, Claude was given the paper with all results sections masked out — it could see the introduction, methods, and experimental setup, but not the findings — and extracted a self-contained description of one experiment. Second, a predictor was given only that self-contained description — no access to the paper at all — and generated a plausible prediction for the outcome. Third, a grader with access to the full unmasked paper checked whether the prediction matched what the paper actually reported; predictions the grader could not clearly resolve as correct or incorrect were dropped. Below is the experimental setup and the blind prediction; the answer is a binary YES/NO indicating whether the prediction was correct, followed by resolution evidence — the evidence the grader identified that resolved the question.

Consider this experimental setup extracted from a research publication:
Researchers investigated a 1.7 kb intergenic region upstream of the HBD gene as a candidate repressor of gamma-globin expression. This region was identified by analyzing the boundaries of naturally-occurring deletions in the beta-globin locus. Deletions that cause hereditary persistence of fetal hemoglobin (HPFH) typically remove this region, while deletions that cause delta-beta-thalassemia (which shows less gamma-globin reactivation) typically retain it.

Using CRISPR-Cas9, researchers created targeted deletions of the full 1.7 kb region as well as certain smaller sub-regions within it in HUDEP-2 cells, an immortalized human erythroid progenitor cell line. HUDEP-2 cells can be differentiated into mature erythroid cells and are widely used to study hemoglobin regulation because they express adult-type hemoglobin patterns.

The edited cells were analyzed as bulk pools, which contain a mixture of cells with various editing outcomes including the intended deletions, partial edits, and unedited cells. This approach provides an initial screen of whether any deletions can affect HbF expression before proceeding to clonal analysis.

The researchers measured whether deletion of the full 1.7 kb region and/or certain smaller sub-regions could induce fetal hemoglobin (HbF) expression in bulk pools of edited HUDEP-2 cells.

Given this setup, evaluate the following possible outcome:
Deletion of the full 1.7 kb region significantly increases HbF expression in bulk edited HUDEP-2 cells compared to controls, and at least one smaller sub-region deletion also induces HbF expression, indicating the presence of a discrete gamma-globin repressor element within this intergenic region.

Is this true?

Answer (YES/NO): YES